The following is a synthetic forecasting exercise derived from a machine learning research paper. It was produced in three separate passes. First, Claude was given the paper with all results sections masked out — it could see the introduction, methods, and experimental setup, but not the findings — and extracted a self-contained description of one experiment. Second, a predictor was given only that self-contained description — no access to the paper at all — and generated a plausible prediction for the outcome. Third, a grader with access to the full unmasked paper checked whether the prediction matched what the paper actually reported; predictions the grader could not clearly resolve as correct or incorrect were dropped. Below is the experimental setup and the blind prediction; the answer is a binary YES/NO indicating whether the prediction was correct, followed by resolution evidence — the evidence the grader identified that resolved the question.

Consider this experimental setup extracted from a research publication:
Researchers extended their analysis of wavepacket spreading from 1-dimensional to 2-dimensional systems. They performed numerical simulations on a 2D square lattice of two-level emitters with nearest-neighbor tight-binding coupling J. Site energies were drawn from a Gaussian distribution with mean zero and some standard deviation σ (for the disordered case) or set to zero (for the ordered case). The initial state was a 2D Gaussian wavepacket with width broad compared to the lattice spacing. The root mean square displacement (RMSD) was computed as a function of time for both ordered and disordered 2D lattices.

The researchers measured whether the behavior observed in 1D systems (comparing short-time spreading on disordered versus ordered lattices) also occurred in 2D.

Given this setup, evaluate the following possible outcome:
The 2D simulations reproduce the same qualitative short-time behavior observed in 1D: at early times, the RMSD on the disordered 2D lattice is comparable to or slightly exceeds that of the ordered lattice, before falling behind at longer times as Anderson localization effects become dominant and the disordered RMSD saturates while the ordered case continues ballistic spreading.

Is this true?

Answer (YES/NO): YES